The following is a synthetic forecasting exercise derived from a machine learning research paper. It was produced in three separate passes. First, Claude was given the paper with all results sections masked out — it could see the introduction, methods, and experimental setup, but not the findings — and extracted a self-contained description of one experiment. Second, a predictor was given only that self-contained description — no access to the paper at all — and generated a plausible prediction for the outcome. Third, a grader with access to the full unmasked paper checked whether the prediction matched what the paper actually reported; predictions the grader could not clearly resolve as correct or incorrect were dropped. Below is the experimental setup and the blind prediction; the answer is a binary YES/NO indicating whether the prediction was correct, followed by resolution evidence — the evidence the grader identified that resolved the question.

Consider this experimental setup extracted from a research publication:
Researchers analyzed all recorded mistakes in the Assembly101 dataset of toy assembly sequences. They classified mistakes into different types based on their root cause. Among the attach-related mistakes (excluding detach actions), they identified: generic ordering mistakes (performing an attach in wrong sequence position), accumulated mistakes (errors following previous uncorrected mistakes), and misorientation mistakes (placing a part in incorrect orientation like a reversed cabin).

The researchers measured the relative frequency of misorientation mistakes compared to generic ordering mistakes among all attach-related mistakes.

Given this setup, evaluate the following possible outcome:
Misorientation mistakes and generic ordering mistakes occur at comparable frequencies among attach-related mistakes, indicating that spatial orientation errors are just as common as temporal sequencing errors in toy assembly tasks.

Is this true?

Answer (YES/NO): YES